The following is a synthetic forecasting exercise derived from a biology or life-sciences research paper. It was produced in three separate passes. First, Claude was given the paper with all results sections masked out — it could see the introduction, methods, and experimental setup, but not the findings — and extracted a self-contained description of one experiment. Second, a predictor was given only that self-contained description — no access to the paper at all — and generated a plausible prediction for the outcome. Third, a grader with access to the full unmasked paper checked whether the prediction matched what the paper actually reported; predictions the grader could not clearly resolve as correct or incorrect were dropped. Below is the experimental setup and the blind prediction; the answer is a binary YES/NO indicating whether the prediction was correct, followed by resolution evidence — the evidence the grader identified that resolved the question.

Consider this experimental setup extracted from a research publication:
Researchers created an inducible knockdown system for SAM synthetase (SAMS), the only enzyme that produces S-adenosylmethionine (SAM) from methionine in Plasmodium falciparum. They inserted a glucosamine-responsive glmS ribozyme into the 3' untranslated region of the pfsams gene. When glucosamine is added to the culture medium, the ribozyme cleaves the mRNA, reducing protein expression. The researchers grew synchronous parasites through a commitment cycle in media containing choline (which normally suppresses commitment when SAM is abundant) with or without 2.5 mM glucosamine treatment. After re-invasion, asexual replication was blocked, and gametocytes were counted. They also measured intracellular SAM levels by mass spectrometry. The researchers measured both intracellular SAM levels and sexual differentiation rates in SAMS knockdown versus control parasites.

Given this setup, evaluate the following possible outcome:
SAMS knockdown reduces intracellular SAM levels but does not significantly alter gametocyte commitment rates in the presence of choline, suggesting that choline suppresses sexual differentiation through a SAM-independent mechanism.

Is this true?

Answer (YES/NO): NO